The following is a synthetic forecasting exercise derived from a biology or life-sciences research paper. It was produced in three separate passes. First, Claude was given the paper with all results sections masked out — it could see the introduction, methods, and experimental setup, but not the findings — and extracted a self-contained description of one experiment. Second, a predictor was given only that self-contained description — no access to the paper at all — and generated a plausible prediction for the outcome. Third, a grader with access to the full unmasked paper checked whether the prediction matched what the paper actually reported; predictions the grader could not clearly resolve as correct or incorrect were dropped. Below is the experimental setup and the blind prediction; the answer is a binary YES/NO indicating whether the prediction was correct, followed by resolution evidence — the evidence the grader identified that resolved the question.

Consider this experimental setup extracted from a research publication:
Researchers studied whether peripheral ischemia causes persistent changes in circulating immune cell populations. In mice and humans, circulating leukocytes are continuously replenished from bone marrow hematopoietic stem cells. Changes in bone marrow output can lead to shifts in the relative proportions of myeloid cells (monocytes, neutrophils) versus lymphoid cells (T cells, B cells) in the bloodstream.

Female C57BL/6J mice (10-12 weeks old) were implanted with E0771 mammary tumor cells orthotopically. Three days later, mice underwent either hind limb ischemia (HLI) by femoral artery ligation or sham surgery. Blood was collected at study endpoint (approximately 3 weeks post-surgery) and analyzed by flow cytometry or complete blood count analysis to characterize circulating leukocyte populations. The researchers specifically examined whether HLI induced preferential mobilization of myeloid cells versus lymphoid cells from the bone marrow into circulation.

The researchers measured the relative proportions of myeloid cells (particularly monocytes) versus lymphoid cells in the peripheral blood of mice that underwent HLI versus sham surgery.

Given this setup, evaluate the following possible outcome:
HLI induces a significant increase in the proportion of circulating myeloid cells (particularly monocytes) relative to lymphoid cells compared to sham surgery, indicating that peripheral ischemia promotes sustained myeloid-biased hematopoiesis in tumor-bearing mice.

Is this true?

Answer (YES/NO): YES